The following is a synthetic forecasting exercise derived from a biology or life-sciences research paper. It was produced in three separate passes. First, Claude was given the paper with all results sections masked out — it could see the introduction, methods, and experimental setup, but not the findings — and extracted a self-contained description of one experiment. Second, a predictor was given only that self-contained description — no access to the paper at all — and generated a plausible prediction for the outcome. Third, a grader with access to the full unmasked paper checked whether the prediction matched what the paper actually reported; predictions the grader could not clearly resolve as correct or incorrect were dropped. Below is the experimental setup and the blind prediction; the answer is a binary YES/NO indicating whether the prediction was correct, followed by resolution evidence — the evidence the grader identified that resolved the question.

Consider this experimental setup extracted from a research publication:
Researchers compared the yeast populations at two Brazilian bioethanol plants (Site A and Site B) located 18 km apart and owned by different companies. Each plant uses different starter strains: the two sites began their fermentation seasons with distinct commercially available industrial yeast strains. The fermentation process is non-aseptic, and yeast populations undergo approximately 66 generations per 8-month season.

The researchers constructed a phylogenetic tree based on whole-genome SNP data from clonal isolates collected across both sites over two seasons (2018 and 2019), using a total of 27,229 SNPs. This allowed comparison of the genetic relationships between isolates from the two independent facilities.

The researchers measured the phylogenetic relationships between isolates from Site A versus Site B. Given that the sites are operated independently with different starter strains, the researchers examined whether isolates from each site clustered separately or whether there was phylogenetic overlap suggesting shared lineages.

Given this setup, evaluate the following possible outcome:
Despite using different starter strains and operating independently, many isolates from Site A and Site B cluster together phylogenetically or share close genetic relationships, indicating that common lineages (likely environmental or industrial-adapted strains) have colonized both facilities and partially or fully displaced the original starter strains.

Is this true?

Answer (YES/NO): NO